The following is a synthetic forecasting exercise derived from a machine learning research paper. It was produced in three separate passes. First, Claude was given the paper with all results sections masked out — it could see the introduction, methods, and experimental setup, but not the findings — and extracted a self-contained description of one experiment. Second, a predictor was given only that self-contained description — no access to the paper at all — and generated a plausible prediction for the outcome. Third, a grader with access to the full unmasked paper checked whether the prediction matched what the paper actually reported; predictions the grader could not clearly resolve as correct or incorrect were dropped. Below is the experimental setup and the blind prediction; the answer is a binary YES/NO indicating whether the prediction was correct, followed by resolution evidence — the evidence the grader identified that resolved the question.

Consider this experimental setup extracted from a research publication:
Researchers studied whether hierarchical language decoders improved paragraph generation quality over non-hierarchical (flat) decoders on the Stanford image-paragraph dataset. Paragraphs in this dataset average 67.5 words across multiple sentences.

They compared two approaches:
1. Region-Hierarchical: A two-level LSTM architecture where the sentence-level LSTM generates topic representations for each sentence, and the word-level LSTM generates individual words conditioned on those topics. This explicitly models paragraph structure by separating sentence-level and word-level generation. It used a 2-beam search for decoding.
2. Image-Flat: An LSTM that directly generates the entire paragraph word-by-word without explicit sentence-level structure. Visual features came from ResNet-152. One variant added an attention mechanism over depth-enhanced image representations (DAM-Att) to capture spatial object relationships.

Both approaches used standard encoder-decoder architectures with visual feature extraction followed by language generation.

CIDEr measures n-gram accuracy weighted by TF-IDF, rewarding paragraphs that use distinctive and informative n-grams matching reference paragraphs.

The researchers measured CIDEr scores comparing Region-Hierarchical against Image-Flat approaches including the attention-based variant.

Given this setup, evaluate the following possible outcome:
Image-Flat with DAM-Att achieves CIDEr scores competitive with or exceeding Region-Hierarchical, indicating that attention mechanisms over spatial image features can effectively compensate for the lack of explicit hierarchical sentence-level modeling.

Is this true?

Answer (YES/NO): YES